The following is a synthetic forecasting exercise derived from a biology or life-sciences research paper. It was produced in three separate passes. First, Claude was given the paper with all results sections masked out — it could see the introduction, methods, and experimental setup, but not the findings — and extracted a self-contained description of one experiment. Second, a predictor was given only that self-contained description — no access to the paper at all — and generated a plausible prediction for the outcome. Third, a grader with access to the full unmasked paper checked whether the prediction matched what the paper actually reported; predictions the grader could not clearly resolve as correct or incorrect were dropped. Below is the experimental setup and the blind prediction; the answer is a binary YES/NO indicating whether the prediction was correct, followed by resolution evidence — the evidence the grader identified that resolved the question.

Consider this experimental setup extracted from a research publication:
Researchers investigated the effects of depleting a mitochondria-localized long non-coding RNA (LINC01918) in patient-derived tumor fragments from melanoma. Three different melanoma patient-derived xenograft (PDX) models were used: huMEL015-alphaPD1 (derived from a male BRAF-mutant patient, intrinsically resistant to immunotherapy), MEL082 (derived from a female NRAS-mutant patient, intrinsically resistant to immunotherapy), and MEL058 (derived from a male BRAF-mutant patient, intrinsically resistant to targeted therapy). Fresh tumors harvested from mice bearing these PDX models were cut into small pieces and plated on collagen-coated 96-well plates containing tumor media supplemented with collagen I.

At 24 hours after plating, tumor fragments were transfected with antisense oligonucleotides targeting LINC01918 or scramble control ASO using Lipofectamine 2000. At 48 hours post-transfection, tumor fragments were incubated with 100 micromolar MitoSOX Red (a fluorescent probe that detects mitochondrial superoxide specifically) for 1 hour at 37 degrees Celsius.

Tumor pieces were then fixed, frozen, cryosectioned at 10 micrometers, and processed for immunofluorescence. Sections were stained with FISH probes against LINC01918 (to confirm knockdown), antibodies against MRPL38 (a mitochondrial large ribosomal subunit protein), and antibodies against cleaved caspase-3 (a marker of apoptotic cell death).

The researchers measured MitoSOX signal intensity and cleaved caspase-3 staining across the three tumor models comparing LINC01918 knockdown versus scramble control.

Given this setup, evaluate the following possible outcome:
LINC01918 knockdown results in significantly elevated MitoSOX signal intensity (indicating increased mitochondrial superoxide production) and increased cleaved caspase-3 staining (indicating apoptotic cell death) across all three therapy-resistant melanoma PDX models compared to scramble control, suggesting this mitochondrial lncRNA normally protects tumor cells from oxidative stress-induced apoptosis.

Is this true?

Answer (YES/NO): YES